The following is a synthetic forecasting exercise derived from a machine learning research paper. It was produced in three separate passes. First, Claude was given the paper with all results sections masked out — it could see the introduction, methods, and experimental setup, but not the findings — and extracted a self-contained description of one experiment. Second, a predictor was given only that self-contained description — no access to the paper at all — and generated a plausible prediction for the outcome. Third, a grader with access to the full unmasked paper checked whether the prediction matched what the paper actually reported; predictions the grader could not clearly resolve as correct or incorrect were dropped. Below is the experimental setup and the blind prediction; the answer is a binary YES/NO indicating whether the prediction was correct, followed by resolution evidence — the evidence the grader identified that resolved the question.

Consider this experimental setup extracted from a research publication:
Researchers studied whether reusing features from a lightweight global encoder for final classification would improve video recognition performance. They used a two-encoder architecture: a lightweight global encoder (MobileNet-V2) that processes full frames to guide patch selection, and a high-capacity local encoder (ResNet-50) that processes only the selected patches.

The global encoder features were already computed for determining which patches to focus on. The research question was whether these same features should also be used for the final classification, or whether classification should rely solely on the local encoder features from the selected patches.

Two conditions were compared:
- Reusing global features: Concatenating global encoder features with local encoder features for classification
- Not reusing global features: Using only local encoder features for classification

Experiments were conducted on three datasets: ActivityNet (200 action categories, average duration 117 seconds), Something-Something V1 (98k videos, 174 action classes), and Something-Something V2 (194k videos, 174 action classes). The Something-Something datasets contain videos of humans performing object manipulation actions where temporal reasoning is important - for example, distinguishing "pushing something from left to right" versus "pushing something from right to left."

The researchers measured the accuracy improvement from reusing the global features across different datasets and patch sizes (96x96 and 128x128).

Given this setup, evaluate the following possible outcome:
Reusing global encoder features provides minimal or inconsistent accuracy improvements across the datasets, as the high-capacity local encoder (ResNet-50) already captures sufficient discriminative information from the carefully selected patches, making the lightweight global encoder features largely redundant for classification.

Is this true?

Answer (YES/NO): NO